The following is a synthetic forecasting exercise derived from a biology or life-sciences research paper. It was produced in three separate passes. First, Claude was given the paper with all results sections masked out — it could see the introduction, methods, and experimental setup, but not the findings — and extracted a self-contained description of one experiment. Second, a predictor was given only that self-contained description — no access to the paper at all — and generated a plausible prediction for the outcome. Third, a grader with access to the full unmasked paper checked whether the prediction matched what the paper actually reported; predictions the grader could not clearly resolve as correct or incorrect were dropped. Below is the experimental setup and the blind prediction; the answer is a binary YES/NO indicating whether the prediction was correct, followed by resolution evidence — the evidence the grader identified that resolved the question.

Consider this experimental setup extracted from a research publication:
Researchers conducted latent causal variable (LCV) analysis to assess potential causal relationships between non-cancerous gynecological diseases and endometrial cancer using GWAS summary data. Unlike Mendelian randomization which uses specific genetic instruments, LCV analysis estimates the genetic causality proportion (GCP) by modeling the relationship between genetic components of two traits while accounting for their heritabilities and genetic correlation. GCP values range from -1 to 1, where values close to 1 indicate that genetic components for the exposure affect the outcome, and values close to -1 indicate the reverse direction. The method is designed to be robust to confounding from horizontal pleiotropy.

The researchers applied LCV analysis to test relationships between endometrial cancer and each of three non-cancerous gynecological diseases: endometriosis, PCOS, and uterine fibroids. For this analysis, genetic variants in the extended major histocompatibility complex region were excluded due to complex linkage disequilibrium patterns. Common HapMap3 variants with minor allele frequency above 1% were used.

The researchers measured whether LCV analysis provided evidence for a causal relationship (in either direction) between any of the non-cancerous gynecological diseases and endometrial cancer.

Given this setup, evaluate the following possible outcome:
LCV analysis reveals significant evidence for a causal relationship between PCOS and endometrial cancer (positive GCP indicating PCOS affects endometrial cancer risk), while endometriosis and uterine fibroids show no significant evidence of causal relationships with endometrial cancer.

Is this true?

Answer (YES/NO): NO